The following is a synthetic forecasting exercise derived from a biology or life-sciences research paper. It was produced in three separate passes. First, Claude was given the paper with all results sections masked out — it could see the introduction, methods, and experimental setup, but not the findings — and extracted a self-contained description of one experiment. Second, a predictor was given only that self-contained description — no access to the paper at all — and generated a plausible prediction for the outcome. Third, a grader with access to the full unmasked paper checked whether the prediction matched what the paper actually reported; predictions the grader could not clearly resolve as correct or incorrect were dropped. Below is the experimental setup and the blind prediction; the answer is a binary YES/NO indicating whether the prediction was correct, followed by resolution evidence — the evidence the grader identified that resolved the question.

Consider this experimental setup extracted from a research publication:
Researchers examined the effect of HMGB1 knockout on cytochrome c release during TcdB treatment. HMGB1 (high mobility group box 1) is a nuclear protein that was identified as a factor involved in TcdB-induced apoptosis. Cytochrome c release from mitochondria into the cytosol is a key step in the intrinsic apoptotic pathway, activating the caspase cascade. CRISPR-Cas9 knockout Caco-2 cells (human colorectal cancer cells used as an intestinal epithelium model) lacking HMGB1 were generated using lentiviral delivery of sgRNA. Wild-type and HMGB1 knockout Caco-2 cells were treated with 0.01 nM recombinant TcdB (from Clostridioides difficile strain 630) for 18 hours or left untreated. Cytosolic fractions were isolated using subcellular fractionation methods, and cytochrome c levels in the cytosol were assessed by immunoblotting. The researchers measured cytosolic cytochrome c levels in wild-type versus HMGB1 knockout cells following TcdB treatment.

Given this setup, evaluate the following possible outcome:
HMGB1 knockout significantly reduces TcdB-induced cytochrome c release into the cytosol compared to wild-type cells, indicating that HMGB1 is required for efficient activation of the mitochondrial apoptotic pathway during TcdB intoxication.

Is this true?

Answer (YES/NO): YES